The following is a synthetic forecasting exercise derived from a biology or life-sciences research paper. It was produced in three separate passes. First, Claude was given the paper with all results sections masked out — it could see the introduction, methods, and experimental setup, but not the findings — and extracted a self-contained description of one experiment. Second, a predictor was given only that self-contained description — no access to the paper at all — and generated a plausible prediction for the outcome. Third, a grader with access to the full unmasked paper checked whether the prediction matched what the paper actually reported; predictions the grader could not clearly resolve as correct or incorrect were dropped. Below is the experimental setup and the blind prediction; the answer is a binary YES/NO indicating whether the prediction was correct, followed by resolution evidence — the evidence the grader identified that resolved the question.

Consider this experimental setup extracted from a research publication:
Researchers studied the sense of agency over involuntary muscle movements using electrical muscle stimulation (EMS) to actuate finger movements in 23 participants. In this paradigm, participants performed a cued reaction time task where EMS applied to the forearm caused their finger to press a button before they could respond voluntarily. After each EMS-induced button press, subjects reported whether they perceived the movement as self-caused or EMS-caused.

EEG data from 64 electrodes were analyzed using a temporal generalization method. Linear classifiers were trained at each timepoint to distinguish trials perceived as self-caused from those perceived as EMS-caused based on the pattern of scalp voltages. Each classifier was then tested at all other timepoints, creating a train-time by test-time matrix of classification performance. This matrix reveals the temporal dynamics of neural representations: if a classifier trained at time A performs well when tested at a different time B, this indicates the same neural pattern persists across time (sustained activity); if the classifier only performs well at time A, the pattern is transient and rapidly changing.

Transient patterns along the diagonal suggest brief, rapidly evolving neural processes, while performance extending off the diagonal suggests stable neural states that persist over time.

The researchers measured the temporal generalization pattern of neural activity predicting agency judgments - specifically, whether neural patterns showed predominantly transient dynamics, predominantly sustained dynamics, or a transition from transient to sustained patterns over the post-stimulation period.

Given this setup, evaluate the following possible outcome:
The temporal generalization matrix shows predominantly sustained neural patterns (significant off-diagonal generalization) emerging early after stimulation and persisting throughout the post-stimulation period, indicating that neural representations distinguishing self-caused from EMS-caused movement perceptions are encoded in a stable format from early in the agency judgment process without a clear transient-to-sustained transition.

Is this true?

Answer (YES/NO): NO